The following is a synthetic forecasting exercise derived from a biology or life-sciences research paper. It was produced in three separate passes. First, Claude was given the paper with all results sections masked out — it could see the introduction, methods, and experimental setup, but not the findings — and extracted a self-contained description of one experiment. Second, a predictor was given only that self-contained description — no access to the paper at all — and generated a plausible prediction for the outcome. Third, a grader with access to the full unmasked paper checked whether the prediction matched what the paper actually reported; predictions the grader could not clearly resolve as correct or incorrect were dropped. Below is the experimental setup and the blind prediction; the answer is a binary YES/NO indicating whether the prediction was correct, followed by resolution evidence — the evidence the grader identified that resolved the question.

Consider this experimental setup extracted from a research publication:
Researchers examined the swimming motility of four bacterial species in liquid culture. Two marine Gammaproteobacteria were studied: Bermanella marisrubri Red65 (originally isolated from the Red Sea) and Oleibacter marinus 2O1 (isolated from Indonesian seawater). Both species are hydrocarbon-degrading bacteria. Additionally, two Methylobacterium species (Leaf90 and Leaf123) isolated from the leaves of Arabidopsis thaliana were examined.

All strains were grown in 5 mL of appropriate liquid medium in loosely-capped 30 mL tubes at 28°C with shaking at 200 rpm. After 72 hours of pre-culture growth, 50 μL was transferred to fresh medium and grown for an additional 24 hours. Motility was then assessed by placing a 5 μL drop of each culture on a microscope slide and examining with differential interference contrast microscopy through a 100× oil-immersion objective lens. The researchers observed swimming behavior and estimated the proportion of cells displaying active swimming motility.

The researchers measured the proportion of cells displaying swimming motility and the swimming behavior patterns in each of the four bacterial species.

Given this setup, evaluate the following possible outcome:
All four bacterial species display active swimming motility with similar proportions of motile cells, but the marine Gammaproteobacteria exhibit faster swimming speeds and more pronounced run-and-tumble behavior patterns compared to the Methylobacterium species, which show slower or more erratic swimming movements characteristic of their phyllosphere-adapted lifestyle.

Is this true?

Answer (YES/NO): NO